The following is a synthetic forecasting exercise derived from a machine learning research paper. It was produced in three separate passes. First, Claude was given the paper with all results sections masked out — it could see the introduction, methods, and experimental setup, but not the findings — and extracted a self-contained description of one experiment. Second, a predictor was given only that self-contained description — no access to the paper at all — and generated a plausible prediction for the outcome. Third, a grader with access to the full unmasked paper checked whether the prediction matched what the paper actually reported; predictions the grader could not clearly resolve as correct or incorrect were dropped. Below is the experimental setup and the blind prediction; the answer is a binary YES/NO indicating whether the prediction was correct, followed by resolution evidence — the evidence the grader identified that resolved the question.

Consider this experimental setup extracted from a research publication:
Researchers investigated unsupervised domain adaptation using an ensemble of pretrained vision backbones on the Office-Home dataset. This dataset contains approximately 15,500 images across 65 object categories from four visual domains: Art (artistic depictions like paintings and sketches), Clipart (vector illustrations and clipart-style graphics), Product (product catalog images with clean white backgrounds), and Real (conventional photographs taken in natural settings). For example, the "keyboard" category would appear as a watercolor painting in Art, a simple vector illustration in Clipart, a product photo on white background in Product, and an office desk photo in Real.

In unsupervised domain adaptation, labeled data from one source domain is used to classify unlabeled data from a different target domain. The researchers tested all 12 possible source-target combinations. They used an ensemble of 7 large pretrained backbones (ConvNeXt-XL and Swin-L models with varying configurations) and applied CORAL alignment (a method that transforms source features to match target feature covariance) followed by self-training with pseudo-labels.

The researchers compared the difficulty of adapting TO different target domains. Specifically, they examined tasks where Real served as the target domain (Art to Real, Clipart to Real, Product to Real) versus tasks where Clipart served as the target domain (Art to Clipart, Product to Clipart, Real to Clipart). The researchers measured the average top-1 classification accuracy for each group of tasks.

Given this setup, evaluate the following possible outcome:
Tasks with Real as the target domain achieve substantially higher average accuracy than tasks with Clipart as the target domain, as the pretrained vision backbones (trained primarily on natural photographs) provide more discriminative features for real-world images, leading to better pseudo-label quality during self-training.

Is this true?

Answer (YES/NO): YES